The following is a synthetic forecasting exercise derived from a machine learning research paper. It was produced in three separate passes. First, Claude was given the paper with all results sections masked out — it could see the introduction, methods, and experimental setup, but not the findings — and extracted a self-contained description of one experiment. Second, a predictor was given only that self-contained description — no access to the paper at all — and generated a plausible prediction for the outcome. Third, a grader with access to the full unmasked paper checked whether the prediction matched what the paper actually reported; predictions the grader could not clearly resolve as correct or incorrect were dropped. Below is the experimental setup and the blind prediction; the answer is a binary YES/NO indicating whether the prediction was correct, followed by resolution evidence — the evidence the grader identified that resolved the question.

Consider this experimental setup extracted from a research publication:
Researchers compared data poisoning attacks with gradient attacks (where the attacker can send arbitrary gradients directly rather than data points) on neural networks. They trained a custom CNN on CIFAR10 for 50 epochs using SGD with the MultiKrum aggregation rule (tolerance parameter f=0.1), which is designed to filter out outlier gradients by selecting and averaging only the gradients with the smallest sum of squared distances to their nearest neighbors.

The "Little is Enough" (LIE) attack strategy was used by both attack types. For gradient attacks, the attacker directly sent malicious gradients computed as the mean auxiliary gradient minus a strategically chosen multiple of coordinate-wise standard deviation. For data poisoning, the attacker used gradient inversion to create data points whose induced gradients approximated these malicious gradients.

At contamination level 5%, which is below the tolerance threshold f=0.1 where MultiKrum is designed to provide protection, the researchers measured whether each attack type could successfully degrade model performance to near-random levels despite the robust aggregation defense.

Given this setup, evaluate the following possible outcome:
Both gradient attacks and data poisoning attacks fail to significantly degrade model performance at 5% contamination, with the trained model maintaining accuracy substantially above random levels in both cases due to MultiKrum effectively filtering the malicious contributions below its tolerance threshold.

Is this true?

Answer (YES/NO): NO